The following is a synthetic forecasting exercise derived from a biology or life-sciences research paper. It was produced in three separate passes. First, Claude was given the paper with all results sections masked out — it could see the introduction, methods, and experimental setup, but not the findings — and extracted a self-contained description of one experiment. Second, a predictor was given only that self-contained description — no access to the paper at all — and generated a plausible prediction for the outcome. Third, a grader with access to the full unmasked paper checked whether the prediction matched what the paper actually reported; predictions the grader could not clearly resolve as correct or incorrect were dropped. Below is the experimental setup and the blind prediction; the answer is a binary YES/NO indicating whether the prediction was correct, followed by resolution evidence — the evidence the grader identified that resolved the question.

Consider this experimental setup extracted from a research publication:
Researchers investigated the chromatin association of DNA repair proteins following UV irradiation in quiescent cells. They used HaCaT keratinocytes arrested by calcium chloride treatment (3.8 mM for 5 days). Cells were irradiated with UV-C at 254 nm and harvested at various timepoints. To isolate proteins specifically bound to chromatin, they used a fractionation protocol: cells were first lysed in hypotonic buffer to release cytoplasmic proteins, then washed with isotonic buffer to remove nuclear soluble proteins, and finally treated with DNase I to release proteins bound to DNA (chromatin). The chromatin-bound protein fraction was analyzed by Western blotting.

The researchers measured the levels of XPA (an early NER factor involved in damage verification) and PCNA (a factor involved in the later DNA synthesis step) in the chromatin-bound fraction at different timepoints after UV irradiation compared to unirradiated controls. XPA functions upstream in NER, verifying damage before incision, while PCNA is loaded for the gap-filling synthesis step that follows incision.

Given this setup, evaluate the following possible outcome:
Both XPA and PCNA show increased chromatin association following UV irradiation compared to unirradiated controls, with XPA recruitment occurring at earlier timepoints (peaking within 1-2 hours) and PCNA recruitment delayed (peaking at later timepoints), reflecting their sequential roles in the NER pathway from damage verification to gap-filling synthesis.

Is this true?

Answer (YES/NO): NO